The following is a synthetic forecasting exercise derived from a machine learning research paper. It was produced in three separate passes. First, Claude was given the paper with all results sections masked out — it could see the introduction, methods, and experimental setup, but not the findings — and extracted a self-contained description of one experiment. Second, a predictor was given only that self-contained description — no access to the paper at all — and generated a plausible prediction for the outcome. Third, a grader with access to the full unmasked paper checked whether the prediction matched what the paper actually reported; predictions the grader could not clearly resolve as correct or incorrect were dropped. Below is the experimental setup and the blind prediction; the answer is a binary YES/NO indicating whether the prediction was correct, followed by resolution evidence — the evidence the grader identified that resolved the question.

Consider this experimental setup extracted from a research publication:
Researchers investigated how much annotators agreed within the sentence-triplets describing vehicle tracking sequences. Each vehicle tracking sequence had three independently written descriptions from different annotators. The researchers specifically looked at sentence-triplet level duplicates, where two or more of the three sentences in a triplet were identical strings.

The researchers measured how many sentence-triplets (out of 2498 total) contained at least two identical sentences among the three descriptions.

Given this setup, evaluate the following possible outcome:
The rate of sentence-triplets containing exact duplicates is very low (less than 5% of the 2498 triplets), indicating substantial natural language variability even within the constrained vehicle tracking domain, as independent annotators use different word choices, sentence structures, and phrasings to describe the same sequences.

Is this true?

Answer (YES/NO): YES